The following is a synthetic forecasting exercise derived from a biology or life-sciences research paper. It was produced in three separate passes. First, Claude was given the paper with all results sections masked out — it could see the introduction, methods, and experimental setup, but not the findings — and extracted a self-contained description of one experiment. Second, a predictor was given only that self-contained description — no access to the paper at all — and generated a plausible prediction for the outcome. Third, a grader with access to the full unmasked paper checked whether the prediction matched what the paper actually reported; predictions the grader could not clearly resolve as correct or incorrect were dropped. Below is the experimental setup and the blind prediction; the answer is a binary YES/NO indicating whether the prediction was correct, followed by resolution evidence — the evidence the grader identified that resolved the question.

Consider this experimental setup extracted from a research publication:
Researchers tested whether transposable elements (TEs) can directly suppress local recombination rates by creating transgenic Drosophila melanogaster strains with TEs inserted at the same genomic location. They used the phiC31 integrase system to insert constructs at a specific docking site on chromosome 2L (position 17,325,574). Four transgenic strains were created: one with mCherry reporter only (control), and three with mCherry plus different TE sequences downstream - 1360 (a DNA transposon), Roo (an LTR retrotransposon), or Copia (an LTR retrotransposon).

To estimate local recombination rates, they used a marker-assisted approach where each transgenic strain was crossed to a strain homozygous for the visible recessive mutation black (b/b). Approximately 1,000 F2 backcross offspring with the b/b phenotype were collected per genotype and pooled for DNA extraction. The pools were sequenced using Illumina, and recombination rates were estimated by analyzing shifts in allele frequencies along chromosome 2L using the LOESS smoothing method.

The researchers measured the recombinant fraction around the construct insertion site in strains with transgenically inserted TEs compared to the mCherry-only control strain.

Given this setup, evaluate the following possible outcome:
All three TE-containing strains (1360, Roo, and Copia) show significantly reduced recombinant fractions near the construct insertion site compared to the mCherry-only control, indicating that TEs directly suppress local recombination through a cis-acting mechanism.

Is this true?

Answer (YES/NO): NO